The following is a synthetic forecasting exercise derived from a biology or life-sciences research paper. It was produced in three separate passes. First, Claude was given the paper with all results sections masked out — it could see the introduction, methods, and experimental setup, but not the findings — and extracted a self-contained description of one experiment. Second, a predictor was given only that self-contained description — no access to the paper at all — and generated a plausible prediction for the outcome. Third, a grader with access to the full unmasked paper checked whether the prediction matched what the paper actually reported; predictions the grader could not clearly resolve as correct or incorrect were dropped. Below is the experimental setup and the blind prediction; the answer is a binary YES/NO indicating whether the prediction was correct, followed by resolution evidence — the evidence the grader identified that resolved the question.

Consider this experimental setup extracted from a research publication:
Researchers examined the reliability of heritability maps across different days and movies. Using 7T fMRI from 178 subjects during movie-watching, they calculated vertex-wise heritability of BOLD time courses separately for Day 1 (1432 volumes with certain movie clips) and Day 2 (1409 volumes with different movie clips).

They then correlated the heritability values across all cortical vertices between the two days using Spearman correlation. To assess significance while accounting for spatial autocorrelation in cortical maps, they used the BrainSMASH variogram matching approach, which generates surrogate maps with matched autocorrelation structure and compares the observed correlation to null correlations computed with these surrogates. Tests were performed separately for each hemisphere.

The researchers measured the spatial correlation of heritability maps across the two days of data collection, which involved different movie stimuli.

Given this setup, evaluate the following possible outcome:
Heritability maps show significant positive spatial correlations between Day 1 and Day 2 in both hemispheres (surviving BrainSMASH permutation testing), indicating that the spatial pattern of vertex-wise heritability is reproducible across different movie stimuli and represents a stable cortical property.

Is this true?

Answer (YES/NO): YES